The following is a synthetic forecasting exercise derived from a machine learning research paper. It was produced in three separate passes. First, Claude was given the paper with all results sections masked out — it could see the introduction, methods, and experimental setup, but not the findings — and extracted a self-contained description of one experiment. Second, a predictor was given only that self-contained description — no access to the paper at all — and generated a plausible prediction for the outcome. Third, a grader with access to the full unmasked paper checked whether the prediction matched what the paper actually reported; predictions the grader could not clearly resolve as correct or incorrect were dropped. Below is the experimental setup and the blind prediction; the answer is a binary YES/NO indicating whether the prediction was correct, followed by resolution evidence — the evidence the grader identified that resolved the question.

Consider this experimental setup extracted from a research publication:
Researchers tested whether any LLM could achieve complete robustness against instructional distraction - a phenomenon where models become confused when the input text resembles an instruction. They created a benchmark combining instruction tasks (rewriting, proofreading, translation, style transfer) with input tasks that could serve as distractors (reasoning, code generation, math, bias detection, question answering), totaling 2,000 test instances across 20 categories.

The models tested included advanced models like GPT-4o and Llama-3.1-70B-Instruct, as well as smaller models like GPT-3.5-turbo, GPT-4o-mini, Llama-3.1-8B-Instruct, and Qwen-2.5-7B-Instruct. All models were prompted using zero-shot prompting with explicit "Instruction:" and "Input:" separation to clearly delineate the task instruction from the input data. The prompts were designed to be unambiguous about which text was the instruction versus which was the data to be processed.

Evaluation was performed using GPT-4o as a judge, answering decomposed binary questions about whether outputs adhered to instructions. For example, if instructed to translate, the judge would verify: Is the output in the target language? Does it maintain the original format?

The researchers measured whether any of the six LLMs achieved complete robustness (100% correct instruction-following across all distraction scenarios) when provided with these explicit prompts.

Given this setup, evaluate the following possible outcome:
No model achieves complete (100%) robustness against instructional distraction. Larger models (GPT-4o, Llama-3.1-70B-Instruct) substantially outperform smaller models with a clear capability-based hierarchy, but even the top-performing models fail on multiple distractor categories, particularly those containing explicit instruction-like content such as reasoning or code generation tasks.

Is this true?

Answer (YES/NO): NO